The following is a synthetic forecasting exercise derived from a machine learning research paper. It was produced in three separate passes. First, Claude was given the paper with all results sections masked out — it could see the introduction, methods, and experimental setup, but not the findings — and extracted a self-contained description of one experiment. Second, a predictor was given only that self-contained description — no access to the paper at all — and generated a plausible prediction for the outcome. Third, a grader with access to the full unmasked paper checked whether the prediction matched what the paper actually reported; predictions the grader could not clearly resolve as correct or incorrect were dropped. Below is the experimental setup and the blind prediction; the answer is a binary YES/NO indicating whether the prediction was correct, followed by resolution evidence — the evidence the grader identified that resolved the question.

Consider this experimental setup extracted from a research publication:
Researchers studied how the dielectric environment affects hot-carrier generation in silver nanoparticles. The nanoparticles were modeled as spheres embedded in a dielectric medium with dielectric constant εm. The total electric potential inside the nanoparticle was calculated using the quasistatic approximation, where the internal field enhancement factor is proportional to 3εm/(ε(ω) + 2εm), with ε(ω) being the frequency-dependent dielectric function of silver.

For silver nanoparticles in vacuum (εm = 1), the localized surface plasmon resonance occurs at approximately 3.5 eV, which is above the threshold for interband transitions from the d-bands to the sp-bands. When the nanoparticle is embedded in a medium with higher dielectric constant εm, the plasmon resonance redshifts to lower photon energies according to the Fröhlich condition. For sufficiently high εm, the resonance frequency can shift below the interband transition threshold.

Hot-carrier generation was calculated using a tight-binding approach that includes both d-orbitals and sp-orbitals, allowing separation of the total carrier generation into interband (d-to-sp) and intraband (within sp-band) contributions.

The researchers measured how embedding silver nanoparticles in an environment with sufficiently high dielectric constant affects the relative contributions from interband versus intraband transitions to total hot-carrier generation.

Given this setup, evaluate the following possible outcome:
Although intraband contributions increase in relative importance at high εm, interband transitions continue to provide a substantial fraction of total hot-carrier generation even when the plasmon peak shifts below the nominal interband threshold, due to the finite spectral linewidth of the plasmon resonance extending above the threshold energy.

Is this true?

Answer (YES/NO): NO